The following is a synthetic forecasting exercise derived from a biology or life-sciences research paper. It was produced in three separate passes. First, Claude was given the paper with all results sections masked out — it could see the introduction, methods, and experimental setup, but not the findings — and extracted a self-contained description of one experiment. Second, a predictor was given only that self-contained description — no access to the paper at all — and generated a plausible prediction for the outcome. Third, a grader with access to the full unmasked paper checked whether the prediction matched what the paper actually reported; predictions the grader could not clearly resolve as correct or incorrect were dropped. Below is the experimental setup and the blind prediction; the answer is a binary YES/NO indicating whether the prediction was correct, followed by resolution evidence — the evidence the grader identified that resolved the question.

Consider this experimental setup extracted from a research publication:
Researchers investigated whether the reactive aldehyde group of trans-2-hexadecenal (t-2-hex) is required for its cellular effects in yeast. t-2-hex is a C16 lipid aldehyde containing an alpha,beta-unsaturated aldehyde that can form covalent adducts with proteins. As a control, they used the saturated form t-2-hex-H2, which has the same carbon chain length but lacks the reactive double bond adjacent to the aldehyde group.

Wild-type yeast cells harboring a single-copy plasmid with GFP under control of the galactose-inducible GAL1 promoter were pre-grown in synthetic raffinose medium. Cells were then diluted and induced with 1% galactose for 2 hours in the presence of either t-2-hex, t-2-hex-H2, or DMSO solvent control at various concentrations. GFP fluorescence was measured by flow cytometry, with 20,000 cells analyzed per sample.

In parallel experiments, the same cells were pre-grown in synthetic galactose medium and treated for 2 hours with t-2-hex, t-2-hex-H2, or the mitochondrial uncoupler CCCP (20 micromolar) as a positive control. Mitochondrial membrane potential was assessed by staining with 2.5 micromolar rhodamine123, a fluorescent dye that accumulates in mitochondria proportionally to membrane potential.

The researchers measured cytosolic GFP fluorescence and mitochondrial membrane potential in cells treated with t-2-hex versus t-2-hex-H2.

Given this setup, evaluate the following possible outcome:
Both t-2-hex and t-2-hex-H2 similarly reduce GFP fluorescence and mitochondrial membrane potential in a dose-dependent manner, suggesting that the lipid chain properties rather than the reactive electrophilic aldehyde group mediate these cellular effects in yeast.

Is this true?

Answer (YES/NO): NO